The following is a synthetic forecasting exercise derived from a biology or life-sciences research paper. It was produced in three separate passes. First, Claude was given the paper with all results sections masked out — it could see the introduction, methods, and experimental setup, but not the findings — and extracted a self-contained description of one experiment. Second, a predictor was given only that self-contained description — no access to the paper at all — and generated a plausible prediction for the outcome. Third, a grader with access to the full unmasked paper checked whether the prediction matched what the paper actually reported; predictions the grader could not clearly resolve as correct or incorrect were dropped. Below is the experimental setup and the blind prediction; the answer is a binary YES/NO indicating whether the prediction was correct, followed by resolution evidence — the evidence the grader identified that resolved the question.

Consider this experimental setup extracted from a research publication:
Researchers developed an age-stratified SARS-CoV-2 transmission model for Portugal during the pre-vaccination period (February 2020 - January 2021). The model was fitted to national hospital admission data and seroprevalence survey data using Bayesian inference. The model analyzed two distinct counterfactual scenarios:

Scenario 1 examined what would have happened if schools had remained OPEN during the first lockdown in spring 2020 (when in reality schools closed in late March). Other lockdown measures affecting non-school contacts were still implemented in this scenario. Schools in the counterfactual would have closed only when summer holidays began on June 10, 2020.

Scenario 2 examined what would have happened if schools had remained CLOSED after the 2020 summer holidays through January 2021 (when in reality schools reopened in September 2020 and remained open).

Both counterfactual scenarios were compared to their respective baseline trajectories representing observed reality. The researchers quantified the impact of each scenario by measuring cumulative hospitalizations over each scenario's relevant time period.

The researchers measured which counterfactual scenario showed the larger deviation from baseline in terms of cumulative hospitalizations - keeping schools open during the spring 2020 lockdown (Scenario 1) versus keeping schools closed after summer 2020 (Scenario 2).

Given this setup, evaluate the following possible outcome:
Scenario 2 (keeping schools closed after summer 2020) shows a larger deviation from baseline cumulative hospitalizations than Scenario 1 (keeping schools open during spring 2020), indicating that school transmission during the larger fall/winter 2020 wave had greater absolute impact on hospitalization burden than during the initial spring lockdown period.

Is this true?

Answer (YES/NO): NO